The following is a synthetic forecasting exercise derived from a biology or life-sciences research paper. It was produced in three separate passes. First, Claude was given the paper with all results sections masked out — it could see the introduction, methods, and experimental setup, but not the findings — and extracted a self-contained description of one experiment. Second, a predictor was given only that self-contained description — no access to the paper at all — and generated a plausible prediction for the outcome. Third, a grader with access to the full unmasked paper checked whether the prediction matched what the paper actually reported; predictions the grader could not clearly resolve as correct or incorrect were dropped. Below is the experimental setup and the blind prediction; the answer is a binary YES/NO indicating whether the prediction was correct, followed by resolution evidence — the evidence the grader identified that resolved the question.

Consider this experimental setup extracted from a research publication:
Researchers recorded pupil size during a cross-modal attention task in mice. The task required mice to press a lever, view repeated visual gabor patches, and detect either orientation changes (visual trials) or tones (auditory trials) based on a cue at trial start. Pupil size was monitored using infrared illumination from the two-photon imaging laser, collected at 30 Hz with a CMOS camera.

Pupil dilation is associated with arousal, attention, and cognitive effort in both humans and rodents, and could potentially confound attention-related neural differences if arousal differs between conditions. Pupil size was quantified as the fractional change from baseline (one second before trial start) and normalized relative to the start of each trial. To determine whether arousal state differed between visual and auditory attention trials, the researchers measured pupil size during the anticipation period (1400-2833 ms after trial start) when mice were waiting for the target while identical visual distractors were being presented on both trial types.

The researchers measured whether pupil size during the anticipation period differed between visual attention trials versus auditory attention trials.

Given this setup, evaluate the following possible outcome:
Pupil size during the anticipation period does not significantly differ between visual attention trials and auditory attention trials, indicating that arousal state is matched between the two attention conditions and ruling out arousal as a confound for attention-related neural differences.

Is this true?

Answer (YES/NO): YES